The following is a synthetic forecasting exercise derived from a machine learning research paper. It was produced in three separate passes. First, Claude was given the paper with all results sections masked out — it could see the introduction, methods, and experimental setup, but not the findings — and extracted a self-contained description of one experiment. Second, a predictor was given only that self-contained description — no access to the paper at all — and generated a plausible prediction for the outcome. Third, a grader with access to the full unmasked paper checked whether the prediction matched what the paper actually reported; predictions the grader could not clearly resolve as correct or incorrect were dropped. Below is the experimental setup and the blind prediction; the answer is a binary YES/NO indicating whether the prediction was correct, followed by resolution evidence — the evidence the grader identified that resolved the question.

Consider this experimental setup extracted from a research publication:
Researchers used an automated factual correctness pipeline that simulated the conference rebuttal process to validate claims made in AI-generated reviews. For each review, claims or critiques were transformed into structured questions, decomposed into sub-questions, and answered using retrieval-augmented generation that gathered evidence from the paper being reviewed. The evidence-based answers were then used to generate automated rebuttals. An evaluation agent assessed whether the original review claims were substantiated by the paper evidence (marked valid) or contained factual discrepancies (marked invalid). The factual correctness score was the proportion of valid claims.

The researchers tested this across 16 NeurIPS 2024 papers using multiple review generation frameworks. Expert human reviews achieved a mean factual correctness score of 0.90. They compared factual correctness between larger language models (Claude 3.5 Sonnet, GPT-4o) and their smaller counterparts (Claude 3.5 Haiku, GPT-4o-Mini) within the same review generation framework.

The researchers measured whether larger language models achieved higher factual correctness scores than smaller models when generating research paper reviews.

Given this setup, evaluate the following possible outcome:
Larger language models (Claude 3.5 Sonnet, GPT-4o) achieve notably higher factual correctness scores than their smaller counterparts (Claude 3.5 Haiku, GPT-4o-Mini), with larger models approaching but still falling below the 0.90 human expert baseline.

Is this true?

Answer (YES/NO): NO